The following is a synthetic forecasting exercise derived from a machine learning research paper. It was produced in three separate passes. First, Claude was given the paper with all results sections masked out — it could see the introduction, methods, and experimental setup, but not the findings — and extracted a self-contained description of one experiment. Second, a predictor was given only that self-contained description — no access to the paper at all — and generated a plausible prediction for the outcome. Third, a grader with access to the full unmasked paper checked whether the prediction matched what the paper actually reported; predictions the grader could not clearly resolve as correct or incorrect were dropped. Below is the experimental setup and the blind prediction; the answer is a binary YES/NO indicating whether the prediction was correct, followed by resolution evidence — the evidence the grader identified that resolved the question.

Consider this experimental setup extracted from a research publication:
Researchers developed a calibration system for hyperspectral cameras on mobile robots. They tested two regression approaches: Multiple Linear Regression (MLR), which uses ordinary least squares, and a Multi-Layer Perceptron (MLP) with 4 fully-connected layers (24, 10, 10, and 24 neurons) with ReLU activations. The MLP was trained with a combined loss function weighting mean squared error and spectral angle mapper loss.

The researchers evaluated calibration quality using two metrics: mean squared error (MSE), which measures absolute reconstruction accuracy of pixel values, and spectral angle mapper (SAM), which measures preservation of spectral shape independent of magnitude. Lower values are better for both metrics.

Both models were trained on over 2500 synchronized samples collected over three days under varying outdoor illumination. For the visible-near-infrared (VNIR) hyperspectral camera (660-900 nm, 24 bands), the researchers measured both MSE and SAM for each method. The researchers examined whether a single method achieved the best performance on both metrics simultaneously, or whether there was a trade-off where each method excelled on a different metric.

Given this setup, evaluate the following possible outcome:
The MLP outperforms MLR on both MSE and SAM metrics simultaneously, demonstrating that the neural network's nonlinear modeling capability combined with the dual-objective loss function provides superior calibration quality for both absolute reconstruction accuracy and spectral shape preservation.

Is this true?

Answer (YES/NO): NO